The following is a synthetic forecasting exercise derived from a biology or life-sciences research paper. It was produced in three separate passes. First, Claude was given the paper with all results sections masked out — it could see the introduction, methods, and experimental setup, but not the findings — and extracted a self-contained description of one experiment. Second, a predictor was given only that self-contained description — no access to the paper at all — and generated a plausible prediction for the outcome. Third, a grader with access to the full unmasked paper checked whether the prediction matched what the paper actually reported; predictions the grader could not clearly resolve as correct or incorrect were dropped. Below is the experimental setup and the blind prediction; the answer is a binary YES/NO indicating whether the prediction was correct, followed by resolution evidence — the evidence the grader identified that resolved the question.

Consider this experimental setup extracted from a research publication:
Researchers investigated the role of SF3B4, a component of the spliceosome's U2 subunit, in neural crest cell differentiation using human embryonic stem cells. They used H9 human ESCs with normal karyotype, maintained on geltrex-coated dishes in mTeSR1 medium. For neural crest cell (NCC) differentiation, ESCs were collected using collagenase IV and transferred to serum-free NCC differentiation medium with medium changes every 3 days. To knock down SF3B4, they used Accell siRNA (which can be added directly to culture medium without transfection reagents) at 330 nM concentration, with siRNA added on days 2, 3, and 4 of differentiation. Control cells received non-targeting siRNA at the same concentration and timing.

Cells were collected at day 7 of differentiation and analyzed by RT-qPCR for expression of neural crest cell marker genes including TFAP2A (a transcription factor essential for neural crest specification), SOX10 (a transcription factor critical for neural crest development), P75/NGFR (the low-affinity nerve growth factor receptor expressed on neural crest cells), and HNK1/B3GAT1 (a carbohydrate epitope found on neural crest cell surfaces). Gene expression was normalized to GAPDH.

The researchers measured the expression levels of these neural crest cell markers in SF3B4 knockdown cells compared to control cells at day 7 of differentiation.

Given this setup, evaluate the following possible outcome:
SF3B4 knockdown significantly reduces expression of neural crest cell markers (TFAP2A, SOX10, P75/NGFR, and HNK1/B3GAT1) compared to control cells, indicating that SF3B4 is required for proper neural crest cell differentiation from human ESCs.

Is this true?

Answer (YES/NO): YES